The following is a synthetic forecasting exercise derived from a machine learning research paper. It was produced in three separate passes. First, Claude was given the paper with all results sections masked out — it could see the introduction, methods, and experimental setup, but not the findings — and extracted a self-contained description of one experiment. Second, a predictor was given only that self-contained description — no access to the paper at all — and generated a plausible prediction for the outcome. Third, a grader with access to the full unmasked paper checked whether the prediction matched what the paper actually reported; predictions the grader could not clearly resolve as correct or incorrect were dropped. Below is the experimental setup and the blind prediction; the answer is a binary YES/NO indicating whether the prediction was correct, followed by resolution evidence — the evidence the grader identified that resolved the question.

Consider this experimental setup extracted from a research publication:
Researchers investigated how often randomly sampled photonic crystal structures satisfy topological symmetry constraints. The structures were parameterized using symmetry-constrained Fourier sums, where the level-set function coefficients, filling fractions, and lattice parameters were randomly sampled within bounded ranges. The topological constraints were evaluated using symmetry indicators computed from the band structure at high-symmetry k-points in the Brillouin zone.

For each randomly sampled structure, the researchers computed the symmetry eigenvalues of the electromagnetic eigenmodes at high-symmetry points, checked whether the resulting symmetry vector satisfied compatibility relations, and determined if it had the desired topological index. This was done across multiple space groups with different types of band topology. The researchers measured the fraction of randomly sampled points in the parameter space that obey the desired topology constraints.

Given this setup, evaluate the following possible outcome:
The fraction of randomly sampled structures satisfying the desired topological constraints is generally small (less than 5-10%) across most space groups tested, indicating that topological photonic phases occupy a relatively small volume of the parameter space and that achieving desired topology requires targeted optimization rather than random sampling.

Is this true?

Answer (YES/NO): YES